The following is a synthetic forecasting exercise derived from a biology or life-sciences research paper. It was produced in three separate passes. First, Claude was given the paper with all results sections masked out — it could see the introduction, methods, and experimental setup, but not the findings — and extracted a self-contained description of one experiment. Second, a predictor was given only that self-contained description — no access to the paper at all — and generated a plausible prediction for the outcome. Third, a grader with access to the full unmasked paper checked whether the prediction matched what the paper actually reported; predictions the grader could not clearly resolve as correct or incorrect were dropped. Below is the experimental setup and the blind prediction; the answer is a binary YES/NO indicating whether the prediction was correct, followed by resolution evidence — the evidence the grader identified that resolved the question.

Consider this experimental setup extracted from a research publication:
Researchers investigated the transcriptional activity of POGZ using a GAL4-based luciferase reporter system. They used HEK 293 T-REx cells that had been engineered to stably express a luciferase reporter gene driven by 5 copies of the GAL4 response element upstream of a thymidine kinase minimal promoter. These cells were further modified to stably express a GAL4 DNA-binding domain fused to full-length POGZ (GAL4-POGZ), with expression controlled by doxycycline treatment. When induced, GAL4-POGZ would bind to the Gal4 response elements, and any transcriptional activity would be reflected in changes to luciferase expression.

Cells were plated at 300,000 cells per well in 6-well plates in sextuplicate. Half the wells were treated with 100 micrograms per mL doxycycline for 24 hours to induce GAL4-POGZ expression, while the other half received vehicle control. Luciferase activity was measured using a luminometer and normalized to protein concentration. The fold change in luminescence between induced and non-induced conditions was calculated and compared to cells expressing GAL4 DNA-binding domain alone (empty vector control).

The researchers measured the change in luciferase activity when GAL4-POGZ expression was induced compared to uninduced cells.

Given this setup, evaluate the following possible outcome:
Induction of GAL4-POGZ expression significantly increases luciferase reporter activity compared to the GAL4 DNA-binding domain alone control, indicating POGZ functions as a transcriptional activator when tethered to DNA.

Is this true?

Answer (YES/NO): NO